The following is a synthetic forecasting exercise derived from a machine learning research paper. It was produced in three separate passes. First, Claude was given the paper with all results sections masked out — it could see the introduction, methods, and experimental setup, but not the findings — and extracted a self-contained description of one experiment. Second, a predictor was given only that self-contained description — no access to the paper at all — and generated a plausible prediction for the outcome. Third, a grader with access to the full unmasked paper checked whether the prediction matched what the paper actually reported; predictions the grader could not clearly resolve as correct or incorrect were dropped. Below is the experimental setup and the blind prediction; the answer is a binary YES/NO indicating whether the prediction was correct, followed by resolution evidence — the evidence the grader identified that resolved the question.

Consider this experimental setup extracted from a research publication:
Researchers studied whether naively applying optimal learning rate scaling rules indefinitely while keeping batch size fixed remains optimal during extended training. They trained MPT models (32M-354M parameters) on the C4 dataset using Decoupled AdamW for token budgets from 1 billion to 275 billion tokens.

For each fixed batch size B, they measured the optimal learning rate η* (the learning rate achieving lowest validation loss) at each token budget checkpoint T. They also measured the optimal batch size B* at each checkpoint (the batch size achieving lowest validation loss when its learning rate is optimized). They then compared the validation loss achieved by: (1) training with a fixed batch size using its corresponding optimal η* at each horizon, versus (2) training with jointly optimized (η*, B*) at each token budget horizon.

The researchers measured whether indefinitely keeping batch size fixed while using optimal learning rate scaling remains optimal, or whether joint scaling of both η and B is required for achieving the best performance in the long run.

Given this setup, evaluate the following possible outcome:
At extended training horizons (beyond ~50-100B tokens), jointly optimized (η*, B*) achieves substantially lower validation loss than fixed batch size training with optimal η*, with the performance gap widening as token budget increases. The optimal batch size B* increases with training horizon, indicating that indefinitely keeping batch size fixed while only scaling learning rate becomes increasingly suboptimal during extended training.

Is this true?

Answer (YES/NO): YES